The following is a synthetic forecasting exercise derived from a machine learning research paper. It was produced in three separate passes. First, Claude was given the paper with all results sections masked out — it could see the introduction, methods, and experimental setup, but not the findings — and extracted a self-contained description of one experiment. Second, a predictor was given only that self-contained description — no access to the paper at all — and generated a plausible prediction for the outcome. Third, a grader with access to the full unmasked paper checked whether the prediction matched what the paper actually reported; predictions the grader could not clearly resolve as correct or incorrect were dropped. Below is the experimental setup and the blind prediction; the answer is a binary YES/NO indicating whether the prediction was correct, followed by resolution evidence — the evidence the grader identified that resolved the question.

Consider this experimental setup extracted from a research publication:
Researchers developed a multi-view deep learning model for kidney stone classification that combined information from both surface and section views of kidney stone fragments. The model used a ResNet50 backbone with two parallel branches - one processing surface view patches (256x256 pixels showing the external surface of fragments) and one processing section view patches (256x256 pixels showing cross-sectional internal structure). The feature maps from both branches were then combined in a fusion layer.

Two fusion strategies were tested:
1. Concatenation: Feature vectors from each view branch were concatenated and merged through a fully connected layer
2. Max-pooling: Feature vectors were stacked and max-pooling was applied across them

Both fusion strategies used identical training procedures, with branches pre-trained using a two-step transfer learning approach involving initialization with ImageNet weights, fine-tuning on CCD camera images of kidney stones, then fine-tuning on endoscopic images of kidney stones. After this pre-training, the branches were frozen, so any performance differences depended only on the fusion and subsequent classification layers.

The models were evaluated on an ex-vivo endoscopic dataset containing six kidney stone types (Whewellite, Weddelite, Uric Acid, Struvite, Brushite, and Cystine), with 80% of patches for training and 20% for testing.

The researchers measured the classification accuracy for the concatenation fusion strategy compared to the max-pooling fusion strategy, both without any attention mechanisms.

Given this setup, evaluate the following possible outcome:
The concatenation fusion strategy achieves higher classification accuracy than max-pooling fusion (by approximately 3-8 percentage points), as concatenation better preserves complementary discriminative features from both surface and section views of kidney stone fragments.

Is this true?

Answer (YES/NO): NO